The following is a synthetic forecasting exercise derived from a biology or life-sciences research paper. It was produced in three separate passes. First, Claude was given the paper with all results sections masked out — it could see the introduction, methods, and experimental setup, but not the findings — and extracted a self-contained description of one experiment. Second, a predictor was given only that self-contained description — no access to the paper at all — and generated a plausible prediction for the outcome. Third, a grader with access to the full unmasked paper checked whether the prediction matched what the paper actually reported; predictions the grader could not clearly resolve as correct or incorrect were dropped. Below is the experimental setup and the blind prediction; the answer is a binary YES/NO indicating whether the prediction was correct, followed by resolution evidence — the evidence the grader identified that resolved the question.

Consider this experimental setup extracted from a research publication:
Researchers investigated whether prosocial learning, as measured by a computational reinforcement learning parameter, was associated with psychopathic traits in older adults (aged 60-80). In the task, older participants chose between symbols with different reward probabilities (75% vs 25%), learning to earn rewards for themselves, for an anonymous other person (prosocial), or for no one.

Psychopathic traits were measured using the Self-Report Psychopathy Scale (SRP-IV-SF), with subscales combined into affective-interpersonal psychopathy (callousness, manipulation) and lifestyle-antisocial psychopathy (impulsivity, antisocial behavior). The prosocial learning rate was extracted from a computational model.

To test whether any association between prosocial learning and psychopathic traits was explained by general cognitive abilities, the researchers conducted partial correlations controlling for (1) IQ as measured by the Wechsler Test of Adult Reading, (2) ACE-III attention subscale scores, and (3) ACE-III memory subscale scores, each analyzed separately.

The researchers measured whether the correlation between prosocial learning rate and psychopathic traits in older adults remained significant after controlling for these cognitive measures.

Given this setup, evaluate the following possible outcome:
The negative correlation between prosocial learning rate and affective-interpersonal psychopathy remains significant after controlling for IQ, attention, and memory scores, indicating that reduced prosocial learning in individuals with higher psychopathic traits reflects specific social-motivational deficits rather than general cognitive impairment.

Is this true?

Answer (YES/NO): YES